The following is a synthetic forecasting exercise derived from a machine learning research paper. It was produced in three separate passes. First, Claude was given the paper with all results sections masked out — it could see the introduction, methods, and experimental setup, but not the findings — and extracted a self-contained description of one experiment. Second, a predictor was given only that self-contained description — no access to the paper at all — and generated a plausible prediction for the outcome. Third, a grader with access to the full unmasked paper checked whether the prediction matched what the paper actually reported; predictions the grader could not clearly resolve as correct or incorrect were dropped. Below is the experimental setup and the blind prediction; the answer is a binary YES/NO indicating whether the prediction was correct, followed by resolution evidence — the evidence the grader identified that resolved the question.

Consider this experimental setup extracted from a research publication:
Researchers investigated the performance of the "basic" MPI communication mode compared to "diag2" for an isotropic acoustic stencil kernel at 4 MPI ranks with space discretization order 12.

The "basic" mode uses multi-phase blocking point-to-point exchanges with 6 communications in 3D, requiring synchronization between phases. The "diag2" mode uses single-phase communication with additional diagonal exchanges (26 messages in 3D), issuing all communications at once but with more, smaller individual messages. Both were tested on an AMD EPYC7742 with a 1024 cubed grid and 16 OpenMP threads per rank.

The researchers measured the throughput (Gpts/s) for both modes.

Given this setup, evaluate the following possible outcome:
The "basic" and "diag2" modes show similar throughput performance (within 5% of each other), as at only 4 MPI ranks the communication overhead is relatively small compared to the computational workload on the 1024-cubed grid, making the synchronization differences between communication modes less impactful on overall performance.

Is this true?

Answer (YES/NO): NO